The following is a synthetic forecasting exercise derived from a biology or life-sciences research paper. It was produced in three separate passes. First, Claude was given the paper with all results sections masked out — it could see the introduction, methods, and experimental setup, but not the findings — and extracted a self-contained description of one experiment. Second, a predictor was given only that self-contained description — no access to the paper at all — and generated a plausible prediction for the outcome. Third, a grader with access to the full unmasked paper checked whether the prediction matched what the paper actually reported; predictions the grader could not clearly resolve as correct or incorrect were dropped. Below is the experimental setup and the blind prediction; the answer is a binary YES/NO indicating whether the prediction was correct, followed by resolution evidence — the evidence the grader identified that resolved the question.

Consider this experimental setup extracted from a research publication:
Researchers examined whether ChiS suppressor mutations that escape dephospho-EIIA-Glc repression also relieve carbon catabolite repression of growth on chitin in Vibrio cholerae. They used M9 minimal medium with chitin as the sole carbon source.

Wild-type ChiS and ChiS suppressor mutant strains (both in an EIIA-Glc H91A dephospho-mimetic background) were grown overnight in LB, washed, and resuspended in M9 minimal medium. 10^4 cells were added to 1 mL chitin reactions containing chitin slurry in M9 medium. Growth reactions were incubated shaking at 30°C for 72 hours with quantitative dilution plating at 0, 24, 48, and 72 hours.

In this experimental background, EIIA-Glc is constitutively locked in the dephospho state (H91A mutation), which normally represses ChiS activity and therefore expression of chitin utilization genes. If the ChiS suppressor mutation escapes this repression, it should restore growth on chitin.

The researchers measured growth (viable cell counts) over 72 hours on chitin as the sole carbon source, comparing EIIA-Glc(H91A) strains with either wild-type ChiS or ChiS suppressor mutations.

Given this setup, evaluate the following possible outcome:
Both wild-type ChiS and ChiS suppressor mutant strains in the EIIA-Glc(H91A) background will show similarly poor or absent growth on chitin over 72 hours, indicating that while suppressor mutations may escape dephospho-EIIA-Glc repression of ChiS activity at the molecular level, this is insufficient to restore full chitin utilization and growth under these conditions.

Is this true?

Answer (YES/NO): NO